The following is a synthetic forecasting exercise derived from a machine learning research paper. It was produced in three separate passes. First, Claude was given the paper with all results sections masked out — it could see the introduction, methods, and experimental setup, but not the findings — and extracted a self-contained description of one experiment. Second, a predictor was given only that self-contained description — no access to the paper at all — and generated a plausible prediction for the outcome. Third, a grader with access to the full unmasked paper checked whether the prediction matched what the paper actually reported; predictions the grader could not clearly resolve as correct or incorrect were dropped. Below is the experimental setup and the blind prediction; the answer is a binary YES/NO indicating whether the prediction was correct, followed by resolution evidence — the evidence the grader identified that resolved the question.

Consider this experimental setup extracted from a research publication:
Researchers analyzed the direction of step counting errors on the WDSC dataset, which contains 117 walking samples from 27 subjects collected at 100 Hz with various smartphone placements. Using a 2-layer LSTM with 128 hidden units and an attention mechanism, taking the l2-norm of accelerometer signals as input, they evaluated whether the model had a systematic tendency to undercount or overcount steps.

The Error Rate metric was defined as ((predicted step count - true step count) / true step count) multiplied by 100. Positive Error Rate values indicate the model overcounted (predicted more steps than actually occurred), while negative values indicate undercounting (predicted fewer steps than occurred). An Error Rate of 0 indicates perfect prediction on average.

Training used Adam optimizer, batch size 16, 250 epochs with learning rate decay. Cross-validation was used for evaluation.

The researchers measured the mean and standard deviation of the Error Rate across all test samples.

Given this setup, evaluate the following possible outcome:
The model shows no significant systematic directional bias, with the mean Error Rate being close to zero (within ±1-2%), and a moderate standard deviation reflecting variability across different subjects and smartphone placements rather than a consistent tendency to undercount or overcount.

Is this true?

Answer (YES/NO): YES